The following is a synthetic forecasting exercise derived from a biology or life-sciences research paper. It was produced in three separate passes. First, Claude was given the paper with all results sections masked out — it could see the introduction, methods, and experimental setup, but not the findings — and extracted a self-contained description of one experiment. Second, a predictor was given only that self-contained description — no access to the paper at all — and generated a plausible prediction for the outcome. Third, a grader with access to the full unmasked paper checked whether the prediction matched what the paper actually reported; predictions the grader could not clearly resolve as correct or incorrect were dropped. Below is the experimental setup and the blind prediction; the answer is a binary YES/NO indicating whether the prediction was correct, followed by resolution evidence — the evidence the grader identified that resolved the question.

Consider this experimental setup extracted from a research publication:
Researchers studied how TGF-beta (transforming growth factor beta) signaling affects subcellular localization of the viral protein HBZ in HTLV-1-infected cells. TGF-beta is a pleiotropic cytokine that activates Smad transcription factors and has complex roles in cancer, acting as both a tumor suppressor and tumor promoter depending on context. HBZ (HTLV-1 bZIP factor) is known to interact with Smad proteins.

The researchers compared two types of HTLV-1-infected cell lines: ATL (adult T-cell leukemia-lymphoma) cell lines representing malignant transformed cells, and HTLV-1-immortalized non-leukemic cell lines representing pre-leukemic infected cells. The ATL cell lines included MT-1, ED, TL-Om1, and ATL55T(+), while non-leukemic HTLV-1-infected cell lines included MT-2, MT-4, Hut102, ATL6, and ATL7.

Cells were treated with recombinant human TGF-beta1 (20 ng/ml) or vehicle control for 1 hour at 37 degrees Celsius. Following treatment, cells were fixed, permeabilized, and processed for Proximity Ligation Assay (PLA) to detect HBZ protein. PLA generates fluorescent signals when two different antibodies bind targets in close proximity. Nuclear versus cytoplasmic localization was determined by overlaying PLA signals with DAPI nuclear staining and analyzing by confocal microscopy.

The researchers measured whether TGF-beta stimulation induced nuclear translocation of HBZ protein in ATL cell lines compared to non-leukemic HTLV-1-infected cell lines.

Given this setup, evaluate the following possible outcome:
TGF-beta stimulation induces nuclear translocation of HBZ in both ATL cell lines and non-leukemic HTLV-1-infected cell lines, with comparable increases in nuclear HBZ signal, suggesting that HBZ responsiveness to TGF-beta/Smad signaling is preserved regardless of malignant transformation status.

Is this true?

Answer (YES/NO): NO